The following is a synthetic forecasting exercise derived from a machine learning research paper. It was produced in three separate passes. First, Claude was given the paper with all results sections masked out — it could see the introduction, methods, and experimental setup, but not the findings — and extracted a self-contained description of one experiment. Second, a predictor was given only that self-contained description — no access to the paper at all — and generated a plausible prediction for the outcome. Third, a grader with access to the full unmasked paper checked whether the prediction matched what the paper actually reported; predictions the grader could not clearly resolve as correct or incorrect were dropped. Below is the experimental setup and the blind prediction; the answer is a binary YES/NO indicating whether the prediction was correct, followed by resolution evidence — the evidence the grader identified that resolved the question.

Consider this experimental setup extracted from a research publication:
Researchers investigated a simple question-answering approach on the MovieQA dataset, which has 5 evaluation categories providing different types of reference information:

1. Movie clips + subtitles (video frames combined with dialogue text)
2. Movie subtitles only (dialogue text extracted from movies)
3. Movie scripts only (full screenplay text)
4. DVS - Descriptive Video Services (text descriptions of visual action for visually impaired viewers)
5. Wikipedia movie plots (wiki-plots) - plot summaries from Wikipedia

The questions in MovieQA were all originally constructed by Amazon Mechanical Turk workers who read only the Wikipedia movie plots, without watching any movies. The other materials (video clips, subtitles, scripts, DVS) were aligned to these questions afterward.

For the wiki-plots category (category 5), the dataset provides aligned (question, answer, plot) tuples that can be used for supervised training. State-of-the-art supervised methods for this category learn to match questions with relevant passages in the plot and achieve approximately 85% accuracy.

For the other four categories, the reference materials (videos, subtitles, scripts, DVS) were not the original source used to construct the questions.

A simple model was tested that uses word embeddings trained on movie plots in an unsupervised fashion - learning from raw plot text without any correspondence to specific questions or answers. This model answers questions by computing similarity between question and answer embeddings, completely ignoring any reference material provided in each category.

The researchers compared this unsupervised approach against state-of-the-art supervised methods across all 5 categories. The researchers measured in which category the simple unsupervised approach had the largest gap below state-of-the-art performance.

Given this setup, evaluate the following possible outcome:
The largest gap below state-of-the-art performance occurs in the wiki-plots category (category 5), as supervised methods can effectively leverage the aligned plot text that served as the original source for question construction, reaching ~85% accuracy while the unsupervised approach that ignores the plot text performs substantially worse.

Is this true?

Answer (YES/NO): YES